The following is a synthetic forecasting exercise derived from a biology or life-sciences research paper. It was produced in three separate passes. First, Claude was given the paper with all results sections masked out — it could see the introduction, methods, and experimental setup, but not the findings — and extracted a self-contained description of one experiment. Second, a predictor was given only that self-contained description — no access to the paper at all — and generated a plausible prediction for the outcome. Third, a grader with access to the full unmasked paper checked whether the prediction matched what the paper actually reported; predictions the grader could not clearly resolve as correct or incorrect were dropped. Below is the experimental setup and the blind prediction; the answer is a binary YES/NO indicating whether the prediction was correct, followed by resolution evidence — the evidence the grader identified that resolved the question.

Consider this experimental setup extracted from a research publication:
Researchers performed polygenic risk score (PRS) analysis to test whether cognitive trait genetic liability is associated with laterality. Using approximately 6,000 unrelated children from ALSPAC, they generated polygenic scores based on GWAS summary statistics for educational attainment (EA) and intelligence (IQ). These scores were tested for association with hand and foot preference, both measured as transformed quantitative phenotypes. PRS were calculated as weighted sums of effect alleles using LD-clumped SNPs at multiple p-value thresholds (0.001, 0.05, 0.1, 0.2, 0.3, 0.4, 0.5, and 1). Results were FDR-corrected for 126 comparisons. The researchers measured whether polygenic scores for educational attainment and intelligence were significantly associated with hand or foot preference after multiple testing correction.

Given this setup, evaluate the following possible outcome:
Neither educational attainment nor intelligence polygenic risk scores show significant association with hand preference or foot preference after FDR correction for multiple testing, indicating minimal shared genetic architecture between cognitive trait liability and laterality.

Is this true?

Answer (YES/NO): YES